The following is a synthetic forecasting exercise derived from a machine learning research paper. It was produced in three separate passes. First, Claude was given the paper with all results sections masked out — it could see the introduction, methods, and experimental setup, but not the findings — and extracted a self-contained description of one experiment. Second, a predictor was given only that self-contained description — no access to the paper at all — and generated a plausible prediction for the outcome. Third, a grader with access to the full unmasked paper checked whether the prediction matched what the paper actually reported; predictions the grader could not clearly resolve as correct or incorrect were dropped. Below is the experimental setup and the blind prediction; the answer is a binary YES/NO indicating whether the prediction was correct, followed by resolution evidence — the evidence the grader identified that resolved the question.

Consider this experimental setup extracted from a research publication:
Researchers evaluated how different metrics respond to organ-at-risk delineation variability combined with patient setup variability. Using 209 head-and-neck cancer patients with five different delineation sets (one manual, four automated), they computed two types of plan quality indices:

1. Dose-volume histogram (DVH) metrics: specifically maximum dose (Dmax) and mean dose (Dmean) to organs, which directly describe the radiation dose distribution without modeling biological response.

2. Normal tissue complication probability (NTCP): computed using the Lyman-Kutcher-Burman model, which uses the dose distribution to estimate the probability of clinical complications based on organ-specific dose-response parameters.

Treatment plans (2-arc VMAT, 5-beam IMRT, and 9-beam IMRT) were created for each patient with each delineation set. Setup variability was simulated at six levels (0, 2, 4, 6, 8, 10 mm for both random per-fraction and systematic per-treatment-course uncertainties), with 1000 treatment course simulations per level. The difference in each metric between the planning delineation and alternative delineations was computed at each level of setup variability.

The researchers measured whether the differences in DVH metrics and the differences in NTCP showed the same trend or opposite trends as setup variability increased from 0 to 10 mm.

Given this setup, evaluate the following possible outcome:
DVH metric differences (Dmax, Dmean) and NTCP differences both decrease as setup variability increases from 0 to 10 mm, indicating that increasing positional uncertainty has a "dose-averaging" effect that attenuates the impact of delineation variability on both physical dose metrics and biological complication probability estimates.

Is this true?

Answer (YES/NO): NO